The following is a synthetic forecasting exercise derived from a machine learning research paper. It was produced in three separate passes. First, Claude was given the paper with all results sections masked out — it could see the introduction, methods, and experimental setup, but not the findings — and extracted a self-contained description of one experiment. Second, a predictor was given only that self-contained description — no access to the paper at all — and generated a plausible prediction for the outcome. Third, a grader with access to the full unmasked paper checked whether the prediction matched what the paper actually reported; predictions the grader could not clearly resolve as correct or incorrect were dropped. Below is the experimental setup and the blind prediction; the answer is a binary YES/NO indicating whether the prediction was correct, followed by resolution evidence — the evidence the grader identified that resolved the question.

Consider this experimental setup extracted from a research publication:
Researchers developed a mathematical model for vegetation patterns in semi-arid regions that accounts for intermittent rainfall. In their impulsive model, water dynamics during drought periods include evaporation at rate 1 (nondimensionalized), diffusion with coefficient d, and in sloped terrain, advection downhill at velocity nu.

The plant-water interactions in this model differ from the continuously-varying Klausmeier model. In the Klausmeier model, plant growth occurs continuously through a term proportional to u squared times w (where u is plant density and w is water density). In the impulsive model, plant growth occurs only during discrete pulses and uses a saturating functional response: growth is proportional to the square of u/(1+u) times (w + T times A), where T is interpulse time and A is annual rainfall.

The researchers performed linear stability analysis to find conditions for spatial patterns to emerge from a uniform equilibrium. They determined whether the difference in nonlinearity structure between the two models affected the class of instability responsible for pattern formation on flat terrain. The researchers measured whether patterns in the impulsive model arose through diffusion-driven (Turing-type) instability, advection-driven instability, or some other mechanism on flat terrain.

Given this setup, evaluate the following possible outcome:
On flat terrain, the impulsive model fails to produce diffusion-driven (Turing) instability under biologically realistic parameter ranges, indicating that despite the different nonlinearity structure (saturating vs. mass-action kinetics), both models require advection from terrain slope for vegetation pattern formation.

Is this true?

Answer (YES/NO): NO